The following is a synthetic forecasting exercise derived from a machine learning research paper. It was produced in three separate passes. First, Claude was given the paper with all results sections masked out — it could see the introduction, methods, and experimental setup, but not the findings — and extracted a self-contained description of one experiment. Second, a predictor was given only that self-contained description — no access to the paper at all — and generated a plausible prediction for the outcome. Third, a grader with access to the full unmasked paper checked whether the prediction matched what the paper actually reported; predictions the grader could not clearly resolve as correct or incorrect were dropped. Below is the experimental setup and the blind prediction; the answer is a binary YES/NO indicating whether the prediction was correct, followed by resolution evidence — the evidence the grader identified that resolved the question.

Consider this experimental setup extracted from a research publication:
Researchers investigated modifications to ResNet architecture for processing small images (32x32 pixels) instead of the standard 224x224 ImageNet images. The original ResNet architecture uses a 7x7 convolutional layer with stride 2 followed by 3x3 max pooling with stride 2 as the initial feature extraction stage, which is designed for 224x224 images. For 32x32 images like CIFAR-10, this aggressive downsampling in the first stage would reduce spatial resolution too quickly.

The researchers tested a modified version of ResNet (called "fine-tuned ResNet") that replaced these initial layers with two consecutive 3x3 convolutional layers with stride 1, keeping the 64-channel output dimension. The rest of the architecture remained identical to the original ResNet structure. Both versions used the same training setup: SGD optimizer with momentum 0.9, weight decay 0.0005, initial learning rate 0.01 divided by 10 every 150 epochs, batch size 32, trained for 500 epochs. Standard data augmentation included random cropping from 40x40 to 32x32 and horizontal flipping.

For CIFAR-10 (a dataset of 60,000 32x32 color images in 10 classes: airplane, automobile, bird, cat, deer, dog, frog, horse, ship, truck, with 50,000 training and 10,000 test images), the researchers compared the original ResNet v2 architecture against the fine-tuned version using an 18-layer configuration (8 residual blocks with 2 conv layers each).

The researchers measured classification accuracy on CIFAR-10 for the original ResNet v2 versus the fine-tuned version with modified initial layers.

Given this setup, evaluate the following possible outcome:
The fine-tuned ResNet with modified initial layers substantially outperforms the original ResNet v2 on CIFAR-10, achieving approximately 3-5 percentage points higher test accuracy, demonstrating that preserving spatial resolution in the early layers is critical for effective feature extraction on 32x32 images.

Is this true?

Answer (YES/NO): NO